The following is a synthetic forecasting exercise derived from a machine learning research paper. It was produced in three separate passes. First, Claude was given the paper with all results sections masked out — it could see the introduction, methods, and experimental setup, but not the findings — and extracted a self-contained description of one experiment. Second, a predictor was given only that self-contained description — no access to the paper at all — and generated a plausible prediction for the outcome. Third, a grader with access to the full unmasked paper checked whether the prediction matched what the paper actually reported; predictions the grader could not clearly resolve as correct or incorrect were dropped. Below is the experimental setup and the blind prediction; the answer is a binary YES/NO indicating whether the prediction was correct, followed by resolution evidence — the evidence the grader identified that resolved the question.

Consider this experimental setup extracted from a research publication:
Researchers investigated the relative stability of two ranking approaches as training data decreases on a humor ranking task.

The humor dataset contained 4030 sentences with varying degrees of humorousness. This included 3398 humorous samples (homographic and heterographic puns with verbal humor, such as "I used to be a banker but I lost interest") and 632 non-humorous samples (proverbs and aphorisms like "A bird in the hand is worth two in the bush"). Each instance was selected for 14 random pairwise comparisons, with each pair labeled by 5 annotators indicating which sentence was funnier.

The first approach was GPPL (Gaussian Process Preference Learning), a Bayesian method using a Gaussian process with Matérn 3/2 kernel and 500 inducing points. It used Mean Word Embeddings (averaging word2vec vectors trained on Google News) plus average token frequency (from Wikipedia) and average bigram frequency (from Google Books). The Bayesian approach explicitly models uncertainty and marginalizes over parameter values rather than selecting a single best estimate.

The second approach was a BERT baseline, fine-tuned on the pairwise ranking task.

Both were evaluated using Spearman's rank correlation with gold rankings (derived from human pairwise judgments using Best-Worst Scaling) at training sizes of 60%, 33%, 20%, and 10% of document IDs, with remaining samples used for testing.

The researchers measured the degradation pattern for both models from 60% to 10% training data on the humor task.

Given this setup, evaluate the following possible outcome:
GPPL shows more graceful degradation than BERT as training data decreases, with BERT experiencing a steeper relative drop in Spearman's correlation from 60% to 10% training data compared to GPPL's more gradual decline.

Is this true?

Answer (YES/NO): YES